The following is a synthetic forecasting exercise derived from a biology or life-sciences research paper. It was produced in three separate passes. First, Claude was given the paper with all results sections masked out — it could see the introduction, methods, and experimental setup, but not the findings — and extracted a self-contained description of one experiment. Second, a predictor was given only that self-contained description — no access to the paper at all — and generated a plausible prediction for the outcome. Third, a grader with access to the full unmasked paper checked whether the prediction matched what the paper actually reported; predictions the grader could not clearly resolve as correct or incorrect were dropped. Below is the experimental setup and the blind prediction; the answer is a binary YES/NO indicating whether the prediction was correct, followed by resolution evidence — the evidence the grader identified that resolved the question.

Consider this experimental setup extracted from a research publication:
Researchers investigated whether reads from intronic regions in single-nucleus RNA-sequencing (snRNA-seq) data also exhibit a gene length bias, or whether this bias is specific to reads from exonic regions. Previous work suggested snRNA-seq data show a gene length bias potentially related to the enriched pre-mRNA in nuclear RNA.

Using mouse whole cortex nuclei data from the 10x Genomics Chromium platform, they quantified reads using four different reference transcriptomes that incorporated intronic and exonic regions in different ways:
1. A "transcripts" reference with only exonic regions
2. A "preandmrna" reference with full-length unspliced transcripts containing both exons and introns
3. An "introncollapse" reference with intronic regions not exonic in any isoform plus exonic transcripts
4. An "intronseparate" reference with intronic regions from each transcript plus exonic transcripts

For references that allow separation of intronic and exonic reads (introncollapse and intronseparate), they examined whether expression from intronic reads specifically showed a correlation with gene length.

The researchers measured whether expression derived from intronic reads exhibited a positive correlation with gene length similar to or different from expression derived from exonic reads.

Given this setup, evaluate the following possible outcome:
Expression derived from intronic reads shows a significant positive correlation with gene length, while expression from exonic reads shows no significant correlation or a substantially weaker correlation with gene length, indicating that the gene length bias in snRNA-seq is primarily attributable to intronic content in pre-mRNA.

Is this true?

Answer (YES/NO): NO